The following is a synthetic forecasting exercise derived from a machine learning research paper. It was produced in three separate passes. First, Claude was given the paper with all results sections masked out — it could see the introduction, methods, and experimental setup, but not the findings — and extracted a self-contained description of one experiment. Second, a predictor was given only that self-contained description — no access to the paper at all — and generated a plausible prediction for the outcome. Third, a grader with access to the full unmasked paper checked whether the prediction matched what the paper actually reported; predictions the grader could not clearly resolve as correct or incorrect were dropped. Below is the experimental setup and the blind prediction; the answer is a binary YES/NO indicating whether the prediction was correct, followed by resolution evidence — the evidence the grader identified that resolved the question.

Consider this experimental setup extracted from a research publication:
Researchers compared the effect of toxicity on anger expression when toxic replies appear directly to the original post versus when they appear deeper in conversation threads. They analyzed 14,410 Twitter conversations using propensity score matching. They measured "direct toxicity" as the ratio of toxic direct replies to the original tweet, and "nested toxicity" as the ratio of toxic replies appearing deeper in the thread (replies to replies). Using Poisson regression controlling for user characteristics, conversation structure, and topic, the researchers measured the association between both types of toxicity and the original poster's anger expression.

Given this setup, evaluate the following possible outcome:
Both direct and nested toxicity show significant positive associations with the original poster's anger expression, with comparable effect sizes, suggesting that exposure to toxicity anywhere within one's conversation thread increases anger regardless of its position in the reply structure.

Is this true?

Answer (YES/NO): YES